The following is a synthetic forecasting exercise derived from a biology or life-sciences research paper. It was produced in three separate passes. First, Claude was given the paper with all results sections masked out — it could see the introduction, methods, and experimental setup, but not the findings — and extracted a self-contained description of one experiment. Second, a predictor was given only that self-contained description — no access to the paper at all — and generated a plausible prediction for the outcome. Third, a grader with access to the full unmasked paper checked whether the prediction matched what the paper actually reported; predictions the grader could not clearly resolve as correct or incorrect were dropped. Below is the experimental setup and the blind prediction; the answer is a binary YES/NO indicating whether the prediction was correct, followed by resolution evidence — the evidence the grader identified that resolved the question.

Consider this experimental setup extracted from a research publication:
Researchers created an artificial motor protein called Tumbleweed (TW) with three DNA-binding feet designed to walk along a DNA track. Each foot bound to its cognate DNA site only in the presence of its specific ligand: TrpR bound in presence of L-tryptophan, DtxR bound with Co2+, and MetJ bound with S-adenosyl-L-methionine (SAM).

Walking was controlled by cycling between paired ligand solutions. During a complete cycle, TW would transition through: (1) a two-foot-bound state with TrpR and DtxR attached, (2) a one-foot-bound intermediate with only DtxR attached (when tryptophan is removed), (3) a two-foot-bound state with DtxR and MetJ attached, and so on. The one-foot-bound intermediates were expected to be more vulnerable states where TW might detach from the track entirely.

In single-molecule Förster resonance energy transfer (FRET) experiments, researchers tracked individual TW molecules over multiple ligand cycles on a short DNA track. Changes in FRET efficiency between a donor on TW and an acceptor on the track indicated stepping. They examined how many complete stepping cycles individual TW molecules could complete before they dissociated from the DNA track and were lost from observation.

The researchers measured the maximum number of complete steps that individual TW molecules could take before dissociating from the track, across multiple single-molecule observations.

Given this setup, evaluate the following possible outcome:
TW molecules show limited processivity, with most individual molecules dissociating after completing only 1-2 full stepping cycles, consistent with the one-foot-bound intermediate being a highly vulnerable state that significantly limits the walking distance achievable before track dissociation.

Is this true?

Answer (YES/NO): NO